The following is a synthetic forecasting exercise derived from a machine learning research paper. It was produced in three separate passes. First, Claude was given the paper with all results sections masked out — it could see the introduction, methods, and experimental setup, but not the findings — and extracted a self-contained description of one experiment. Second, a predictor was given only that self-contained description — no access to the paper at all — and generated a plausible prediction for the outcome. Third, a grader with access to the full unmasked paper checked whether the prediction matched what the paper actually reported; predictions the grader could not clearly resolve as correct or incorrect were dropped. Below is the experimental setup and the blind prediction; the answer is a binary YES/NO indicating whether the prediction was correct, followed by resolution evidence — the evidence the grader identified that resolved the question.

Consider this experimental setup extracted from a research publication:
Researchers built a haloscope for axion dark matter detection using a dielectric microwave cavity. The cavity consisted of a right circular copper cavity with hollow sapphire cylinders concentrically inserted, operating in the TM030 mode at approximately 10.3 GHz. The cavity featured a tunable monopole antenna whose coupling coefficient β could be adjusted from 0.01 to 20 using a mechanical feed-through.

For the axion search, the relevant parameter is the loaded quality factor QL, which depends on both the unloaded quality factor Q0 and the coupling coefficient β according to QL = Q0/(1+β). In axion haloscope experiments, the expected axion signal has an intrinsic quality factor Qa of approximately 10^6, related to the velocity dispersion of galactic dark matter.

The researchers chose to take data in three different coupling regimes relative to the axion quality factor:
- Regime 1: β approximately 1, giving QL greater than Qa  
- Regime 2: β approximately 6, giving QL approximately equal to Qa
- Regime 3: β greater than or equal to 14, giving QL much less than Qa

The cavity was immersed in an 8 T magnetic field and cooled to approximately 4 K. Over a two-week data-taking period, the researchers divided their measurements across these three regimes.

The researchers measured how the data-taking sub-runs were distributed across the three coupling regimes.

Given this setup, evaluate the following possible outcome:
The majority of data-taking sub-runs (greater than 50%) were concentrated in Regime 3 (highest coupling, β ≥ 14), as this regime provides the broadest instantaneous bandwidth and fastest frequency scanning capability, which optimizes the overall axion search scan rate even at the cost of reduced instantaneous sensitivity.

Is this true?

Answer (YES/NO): NO